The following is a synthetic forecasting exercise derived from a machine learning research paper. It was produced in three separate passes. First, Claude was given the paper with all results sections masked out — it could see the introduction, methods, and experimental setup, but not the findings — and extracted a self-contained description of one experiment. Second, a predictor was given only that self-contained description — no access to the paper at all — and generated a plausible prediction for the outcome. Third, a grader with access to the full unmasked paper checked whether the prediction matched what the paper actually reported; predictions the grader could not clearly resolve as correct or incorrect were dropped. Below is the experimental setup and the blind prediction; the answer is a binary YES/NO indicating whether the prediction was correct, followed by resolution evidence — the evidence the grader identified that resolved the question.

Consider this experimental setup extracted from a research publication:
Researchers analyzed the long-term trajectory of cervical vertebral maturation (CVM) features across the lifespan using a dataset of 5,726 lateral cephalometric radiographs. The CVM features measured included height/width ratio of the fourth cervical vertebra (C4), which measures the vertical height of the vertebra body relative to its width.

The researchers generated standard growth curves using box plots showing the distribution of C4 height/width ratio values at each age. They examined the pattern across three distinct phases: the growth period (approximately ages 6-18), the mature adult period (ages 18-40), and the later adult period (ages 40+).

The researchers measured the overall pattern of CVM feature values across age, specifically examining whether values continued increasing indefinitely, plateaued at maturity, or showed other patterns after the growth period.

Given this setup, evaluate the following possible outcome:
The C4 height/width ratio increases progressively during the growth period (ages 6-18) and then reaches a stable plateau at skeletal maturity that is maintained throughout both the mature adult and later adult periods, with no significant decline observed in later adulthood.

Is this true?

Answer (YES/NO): NO